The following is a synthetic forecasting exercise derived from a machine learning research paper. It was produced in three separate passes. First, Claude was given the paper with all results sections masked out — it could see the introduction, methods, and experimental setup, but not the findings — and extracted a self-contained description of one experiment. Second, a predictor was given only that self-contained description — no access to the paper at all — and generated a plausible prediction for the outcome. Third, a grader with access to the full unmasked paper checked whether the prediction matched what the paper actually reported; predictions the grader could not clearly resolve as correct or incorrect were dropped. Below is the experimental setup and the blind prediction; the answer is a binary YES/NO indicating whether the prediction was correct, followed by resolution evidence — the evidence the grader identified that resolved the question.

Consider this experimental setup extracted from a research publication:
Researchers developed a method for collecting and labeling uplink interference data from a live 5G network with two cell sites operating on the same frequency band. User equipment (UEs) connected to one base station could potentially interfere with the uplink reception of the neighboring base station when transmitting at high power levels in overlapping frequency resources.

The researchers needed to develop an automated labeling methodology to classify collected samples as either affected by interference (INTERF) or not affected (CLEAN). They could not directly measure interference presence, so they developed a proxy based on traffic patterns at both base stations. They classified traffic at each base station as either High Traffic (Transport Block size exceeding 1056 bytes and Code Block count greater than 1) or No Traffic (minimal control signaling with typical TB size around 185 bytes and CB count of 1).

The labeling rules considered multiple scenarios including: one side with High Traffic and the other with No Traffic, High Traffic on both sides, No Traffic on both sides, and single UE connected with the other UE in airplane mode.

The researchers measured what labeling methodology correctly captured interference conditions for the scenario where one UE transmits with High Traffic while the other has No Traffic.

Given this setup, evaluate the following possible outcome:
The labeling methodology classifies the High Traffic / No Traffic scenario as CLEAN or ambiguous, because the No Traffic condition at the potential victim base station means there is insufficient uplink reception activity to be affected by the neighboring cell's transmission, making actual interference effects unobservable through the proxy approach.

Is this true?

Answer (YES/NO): NO